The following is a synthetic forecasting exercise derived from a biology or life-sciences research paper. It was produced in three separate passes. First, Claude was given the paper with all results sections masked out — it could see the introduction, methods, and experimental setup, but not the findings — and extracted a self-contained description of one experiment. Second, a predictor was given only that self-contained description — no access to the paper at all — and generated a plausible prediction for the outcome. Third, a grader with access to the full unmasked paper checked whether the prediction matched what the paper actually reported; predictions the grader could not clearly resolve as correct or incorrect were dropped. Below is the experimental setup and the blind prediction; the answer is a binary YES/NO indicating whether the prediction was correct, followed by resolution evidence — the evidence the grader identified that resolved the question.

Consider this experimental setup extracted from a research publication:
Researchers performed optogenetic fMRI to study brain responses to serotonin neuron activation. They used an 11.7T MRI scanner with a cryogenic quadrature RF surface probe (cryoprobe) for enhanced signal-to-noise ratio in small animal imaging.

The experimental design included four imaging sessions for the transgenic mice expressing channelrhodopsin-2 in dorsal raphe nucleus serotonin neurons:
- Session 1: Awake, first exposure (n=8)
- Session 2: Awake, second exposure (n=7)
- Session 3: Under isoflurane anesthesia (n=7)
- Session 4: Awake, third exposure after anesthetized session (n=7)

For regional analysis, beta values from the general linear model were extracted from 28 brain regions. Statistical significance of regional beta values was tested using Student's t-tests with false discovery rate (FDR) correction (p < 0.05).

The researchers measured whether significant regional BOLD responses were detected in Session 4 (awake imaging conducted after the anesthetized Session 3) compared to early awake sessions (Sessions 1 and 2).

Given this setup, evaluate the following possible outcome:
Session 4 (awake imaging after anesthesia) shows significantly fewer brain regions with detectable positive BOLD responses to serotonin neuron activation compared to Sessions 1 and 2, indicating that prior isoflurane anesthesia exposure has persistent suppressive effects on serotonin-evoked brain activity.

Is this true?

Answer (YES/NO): NO